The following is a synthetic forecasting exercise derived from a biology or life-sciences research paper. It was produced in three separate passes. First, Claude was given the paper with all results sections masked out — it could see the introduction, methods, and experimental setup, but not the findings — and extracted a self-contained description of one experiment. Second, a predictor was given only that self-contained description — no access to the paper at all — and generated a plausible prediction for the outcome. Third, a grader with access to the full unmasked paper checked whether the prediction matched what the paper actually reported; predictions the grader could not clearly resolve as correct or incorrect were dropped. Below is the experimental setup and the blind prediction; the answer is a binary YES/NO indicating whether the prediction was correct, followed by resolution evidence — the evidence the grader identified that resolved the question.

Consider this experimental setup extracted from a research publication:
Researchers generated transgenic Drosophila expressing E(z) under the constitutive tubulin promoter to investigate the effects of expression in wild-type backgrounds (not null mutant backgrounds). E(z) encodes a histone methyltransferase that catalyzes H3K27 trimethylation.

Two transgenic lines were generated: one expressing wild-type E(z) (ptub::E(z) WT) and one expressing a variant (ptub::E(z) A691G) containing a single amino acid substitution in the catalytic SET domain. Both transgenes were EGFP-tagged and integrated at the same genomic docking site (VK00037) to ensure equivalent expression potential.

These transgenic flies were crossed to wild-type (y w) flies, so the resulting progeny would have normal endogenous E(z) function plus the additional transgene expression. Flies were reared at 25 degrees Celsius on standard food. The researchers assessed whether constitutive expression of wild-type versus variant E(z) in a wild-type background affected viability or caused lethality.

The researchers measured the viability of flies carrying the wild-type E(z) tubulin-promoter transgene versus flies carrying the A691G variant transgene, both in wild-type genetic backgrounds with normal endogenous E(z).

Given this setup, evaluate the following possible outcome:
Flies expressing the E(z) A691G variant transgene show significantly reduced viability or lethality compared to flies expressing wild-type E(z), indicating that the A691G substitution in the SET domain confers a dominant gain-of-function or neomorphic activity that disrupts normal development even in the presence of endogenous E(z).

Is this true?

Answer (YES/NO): NO